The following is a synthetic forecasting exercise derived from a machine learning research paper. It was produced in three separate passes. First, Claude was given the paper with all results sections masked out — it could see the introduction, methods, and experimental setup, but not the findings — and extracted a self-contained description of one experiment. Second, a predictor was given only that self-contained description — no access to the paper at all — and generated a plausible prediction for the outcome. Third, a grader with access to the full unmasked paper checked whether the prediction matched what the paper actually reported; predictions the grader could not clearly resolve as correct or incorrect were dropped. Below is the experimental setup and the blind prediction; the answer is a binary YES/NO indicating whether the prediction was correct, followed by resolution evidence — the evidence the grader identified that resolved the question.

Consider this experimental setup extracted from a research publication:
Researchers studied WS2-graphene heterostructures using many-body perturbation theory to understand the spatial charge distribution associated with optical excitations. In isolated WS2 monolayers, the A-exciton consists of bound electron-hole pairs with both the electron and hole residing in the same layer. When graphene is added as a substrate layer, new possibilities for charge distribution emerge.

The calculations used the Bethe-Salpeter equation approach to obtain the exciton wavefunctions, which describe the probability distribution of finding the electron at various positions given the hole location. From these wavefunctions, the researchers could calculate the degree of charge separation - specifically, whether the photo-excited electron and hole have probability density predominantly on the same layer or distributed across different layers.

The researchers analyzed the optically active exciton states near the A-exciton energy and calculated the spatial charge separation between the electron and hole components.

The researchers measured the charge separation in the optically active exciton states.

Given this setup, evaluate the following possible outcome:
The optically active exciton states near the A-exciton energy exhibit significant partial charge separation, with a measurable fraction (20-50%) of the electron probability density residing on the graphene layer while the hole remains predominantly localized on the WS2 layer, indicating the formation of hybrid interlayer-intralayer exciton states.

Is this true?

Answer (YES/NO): NO